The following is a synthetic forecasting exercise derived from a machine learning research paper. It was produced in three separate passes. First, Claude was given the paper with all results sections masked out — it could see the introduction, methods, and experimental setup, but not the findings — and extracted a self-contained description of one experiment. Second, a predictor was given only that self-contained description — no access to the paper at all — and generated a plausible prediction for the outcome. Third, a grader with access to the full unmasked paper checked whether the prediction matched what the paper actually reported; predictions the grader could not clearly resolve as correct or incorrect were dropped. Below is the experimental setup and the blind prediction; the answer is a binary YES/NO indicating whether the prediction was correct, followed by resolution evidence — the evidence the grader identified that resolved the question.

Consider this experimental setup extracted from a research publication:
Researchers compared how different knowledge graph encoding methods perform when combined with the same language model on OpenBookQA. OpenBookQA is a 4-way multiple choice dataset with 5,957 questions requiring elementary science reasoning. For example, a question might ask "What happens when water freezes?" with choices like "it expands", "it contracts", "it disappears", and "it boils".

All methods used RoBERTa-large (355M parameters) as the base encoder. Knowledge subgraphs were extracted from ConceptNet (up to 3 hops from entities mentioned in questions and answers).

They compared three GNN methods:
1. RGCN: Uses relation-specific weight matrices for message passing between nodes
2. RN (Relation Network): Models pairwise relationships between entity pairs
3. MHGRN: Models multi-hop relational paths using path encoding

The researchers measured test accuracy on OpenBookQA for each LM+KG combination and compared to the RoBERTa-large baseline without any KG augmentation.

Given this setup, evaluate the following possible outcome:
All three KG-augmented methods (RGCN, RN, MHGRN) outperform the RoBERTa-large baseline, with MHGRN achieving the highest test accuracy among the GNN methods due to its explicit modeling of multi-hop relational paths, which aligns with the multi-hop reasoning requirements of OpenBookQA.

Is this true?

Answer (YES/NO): NO